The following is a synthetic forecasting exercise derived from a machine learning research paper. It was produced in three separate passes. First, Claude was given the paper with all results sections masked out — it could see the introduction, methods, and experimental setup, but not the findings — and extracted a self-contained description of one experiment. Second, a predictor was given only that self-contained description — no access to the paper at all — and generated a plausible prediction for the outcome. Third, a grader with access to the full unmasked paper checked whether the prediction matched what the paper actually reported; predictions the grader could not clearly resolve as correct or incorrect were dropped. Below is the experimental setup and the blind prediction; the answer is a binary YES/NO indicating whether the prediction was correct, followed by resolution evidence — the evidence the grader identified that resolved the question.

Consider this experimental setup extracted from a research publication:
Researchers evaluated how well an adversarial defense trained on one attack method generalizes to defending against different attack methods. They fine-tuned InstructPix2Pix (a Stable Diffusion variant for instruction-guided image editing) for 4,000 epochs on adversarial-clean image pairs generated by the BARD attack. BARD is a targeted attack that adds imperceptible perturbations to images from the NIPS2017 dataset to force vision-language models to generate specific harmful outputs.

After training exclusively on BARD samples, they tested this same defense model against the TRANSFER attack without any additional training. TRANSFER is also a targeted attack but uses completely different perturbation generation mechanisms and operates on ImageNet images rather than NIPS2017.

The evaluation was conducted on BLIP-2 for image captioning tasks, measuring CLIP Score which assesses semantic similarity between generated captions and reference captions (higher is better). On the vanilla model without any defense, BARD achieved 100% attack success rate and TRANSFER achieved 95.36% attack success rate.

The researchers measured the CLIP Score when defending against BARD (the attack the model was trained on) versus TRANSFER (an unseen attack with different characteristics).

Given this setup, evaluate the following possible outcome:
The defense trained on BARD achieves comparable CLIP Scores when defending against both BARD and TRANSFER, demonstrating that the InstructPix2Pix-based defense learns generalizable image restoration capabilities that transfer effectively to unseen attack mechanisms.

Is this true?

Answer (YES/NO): YES